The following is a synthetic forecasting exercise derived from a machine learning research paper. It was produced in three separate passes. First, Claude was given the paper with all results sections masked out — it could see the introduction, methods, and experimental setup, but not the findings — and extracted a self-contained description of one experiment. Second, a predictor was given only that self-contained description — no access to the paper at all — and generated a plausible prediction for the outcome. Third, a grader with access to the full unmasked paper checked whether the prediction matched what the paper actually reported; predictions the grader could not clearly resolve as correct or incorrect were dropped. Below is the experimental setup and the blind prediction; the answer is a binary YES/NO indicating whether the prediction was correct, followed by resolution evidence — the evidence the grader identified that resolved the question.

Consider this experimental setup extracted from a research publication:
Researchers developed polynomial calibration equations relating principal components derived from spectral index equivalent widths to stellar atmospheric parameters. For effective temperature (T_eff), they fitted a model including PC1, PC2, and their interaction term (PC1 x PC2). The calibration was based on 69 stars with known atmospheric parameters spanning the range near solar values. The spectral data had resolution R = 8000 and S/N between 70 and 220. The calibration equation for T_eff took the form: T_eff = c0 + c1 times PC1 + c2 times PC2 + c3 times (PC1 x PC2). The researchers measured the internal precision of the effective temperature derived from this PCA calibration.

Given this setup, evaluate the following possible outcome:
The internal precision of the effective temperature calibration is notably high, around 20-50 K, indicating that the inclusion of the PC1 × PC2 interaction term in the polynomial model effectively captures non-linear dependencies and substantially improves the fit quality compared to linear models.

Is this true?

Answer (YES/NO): NO